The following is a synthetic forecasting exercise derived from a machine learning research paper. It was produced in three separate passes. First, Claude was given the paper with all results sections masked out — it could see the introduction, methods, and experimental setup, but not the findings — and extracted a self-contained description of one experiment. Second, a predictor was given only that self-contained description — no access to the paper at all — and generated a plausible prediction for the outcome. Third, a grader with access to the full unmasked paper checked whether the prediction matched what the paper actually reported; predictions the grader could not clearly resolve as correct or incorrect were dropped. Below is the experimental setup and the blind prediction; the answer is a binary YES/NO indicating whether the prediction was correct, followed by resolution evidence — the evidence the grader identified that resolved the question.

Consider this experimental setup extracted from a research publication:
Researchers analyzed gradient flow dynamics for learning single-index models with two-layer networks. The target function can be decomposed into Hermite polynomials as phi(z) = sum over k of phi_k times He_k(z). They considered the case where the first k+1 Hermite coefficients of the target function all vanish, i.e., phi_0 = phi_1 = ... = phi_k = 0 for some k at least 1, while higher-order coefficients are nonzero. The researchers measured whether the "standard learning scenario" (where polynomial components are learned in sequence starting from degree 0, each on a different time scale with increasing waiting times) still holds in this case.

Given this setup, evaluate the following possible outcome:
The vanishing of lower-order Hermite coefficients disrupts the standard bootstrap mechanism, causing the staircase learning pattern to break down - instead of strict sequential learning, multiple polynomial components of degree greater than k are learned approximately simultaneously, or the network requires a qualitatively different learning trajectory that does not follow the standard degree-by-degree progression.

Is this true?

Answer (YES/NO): YES